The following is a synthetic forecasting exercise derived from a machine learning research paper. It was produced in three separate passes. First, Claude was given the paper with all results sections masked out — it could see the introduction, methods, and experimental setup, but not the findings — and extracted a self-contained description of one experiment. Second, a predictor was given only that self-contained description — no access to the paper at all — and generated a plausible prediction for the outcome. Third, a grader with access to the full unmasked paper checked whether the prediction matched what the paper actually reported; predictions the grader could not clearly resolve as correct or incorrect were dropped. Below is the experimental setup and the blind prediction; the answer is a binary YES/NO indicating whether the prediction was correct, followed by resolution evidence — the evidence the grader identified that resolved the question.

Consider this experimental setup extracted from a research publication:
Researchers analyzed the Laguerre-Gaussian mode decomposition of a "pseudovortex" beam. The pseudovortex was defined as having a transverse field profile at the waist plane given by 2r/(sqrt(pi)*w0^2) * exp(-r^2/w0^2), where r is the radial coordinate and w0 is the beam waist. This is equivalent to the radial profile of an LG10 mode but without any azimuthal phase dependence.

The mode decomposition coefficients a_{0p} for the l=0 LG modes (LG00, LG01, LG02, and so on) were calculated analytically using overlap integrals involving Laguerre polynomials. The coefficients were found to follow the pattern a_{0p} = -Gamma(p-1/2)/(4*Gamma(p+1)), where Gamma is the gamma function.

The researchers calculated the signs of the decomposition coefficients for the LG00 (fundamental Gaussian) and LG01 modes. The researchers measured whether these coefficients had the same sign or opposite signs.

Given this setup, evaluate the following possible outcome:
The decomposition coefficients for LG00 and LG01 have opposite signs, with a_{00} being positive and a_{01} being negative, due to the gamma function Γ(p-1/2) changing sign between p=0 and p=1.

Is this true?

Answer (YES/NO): YES